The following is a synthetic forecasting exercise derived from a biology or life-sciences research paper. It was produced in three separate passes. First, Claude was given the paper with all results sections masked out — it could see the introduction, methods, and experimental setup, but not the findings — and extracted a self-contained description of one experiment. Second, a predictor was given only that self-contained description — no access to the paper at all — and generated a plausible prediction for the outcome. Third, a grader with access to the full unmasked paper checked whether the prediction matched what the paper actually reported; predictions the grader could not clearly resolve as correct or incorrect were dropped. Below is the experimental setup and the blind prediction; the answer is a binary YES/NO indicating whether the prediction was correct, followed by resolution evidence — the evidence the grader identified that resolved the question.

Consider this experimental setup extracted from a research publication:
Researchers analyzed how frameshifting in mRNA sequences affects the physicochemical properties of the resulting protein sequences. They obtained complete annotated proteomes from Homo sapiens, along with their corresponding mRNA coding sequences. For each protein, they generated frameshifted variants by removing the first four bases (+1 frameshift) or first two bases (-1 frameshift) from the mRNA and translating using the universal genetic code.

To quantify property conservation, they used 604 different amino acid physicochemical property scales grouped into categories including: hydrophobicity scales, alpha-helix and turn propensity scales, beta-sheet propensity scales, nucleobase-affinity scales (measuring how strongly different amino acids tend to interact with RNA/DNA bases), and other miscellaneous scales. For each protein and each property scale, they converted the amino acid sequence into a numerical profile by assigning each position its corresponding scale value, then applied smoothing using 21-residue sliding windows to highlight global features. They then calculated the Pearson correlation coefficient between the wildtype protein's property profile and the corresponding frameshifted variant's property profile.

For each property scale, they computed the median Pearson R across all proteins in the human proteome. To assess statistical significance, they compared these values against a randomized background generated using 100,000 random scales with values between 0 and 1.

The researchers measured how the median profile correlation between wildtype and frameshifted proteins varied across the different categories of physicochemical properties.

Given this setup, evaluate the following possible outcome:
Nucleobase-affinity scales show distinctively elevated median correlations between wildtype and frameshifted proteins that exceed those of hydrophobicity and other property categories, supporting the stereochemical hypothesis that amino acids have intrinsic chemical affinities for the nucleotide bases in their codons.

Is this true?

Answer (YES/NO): NO